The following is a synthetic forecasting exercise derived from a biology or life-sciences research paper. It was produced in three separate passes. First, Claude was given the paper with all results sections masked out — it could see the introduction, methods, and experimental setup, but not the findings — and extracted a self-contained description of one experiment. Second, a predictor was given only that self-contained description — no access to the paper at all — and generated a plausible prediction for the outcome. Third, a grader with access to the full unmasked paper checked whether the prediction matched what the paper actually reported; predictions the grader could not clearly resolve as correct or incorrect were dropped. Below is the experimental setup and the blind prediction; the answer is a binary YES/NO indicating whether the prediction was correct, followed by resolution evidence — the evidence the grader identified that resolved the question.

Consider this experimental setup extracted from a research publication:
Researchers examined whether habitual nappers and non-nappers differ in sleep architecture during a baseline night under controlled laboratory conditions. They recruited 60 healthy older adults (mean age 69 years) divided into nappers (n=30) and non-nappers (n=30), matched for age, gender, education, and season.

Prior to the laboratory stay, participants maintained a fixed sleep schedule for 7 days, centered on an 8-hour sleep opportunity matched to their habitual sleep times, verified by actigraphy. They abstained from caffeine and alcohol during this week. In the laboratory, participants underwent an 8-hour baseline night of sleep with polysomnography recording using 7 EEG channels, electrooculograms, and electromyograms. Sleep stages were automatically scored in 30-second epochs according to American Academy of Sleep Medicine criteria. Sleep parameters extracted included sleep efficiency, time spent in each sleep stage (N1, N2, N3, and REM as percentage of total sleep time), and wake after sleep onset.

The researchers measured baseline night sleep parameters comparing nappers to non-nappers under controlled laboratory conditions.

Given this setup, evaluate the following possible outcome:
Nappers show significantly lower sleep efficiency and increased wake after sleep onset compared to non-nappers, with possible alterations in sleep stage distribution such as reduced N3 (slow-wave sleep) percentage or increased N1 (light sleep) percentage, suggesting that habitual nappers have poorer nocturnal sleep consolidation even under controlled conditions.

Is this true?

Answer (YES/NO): NO